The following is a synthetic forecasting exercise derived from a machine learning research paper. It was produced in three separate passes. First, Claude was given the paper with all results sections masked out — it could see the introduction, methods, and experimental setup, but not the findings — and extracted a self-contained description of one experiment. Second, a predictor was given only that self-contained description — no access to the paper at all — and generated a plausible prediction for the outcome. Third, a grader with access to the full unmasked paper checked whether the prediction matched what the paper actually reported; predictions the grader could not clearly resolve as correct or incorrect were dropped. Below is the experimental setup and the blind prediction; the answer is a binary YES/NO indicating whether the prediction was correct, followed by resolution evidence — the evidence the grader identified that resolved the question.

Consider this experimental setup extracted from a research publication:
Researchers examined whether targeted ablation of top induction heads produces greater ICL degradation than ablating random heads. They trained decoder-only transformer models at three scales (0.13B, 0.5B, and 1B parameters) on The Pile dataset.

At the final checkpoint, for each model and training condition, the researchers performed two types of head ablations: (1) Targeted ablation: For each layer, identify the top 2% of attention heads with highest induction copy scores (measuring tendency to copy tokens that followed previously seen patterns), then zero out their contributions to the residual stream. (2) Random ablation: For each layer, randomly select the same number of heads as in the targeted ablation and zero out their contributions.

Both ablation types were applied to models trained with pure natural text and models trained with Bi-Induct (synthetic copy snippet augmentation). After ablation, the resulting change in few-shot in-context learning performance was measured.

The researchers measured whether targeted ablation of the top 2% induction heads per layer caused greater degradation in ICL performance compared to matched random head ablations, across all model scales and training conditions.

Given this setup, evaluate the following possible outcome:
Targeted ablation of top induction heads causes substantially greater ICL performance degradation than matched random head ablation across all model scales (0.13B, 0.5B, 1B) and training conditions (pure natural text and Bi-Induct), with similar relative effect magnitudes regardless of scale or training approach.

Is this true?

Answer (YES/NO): NO